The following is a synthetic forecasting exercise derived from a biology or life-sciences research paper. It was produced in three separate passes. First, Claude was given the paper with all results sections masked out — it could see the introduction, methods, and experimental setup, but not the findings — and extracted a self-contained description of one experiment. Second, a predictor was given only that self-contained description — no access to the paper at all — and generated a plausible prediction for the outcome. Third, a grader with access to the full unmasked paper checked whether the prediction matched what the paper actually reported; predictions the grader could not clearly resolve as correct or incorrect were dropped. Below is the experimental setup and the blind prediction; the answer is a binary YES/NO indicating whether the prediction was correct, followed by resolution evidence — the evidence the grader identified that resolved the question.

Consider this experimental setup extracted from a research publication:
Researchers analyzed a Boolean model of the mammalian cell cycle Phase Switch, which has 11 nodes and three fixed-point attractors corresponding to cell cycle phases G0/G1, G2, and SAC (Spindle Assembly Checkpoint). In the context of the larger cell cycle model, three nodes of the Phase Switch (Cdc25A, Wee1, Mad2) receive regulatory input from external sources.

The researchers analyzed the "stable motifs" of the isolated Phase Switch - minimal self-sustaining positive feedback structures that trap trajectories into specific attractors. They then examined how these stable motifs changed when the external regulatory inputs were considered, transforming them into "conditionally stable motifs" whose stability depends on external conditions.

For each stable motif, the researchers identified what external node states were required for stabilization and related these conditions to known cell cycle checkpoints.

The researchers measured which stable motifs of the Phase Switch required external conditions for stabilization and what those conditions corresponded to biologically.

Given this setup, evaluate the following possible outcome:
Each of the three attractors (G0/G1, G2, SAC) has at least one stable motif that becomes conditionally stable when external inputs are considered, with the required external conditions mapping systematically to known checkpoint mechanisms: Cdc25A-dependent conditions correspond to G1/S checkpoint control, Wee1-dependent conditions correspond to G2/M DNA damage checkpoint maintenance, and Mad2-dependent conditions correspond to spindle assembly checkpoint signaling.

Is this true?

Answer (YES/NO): YES